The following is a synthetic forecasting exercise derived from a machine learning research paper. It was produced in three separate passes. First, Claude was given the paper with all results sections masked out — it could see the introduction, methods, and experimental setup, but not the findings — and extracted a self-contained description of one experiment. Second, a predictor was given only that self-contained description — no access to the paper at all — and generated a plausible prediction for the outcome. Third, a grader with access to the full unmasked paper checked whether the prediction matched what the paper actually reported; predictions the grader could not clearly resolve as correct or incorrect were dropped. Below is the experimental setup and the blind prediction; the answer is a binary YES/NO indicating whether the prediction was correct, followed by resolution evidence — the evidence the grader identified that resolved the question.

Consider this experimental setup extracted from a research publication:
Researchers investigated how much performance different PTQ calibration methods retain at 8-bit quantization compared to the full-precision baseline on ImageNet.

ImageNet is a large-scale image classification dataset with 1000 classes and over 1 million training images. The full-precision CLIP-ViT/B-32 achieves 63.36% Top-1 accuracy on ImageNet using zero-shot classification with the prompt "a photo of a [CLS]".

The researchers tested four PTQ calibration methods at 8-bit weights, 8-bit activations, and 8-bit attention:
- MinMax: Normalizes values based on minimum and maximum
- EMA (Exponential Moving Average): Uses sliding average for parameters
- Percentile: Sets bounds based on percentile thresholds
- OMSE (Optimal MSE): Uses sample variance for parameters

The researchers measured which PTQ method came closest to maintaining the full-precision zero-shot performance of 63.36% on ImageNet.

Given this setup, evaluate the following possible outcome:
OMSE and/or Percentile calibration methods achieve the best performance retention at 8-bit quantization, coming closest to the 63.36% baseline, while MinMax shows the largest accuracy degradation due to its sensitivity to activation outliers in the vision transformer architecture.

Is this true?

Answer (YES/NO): NO